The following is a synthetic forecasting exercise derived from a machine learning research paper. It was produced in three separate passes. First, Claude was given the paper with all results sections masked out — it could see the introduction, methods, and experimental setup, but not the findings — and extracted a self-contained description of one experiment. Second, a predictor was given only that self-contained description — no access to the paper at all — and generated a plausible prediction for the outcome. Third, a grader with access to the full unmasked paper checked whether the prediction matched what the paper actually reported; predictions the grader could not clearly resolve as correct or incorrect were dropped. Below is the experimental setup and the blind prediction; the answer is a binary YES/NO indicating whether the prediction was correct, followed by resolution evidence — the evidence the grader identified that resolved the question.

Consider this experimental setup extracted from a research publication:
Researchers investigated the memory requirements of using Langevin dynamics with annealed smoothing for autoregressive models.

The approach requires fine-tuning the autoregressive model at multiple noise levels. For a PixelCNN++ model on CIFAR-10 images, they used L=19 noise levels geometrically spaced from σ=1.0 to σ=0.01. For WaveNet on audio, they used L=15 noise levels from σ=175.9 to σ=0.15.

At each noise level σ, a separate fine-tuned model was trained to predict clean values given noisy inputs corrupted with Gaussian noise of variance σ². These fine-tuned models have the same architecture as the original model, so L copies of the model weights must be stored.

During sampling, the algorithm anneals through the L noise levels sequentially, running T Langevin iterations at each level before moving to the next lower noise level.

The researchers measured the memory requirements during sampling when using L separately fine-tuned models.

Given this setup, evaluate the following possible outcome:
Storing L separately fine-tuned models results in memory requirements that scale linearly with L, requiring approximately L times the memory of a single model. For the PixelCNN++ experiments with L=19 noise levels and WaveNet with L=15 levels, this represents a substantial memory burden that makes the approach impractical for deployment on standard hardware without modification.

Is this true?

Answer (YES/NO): NO